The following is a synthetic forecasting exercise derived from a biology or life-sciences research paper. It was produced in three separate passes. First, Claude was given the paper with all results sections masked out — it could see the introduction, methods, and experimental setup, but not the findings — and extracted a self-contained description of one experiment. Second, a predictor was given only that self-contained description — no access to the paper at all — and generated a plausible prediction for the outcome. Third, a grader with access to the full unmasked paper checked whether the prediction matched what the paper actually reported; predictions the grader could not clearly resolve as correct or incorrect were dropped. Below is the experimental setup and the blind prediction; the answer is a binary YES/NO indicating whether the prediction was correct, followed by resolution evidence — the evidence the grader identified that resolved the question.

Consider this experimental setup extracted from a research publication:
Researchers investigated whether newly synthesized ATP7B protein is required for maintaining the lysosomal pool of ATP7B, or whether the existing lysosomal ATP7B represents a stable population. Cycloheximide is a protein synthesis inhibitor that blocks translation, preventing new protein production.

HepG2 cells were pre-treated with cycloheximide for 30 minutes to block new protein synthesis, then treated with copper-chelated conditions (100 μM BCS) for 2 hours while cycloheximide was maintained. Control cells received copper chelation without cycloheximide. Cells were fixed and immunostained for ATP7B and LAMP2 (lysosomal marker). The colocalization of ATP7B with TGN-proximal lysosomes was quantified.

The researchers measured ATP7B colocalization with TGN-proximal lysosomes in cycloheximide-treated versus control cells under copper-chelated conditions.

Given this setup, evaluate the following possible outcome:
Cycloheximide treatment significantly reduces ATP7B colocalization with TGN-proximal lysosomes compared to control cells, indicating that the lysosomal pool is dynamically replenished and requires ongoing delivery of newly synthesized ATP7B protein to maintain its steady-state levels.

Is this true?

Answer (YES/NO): NO